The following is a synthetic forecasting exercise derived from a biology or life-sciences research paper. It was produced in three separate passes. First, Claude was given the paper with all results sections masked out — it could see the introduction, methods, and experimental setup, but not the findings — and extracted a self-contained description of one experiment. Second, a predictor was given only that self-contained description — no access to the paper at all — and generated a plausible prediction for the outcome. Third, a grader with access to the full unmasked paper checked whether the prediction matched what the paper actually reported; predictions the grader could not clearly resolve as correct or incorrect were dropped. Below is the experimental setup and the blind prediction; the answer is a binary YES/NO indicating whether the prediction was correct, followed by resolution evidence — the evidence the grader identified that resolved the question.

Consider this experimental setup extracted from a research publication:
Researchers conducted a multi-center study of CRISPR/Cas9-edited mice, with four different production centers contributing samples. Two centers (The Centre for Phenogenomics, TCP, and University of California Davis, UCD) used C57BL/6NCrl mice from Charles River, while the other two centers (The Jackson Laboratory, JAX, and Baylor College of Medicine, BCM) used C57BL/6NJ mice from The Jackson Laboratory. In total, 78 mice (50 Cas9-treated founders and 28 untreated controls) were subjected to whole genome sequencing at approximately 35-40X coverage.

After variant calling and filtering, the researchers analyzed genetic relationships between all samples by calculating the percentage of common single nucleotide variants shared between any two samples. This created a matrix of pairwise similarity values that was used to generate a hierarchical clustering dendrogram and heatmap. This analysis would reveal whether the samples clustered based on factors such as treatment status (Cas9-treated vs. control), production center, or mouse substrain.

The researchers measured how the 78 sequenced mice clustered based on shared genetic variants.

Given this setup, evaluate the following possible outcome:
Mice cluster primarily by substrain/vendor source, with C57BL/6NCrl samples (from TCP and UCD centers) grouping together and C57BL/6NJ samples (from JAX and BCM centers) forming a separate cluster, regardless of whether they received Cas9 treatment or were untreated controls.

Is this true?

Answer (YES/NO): YES